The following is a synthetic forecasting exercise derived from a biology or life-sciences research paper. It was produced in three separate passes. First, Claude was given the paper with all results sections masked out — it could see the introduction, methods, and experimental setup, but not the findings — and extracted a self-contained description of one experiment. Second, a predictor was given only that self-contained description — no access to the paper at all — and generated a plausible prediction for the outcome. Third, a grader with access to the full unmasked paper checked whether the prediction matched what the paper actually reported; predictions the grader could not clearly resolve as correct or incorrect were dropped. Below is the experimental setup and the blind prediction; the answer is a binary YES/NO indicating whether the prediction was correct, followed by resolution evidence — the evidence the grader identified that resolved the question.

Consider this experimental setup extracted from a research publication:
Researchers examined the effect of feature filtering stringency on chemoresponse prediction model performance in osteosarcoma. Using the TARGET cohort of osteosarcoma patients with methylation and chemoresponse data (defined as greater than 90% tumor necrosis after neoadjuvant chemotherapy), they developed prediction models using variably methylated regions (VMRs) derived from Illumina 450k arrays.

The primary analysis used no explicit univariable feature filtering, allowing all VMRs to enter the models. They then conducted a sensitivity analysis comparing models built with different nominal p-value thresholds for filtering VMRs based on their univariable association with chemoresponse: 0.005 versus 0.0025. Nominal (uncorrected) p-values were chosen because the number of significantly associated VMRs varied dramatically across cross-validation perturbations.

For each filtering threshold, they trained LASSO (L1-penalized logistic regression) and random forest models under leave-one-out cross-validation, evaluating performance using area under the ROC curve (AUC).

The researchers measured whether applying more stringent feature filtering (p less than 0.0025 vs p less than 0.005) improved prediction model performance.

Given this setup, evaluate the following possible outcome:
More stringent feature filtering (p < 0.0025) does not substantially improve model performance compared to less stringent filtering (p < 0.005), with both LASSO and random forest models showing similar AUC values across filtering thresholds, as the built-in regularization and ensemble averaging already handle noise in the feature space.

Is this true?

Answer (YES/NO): YES